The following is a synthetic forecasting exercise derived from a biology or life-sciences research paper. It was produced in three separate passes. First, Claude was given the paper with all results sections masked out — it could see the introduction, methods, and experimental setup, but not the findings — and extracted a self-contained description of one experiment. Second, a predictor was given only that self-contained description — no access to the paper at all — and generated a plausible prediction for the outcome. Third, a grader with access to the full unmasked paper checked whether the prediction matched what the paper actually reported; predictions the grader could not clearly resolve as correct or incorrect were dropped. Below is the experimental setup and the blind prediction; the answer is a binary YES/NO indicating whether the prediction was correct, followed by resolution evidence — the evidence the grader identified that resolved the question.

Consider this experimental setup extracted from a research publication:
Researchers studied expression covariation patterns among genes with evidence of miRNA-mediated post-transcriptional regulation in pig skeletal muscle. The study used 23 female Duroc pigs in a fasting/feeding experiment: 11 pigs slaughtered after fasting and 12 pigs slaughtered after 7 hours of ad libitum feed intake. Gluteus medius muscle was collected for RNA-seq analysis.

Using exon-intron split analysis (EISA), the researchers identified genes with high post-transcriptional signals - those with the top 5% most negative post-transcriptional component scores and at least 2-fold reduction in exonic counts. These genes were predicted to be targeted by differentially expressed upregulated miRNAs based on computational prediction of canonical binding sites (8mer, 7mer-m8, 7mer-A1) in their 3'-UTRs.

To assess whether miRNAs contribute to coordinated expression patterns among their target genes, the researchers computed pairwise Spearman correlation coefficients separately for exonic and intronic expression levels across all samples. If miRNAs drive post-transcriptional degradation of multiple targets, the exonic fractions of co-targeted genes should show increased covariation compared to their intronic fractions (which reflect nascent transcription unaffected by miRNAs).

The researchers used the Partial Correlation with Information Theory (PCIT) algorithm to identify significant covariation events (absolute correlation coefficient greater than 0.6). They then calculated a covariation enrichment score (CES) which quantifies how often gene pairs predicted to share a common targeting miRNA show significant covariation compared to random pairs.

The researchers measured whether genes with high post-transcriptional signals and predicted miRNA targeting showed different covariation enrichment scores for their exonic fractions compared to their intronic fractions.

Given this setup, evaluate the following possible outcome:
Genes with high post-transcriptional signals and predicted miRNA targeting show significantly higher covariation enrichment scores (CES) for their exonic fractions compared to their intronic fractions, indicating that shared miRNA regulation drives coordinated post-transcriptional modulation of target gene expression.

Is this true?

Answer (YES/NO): YES